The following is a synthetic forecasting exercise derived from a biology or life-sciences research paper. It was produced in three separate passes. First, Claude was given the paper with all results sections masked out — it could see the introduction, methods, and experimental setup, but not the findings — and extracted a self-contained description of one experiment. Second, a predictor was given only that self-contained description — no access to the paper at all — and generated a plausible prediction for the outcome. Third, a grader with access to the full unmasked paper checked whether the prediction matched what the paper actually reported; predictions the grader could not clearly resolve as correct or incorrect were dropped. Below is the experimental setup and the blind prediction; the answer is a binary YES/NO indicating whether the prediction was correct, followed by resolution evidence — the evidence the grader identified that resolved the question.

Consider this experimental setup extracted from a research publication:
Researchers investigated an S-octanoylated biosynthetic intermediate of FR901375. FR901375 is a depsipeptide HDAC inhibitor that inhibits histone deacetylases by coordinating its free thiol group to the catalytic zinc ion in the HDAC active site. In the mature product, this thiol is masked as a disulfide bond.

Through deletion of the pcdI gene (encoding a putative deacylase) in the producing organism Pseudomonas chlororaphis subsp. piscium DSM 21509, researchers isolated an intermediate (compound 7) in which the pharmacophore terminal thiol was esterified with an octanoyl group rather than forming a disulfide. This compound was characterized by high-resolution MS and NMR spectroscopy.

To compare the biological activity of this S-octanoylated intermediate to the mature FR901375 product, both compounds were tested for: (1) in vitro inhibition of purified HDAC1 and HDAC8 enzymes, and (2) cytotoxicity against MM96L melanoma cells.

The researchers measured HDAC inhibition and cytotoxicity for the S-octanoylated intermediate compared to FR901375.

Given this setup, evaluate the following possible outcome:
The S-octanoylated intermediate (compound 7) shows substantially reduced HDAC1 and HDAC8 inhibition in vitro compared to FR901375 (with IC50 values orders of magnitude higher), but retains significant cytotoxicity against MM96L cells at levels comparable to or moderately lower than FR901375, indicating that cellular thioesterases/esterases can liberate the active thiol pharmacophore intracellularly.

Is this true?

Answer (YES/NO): YES